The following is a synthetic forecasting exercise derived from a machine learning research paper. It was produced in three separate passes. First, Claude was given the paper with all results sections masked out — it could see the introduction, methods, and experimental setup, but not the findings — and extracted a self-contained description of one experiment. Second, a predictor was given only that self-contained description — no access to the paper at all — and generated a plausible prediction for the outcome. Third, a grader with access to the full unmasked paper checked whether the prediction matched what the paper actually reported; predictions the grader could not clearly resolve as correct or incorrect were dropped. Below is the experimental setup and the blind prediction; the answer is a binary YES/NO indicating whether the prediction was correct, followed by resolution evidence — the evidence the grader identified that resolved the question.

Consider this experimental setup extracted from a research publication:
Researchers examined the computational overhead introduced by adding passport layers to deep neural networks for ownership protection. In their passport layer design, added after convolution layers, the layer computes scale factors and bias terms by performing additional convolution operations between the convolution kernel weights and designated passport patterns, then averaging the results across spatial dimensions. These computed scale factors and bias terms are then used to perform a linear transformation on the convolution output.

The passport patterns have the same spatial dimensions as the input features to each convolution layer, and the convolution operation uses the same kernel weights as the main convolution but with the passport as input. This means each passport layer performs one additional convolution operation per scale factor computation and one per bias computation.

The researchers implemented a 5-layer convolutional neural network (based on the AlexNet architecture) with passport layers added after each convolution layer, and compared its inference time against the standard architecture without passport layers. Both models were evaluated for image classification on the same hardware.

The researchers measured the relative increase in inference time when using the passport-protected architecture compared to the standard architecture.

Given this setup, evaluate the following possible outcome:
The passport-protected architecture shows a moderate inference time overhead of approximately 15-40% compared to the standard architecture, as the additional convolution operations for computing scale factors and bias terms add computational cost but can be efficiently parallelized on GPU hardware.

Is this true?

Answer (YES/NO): NO